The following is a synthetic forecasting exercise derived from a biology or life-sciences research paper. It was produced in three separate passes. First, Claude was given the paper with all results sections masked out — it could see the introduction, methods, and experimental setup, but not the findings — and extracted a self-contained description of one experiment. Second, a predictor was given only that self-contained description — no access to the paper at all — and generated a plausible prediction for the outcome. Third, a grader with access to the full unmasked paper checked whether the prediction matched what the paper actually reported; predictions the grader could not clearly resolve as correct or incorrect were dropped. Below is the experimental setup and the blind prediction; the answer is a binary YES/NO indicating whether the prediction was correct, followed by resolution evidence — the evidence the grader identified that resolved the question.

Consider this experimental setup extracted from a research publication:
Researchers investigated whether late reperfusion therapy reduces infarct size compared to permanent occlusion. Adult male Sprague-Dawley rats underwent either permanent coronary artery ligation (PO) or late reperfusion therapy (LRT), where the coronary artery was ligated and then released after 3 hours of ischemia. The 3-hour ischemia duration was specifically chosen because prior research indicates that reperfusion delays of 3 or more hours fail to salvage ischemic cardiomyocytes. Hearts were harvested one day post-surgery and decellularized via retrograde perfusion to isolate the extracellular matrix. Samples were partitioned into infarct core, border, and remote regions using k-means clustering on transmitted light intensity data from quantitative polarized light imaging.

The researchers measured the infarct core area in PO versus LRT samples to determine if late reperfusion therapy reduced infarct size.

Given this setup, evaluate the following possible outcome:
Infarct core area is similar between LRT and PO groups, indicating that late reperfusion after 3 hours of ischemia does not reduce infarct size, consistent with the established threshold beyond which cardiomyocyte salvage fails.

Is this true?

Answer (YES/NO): YES